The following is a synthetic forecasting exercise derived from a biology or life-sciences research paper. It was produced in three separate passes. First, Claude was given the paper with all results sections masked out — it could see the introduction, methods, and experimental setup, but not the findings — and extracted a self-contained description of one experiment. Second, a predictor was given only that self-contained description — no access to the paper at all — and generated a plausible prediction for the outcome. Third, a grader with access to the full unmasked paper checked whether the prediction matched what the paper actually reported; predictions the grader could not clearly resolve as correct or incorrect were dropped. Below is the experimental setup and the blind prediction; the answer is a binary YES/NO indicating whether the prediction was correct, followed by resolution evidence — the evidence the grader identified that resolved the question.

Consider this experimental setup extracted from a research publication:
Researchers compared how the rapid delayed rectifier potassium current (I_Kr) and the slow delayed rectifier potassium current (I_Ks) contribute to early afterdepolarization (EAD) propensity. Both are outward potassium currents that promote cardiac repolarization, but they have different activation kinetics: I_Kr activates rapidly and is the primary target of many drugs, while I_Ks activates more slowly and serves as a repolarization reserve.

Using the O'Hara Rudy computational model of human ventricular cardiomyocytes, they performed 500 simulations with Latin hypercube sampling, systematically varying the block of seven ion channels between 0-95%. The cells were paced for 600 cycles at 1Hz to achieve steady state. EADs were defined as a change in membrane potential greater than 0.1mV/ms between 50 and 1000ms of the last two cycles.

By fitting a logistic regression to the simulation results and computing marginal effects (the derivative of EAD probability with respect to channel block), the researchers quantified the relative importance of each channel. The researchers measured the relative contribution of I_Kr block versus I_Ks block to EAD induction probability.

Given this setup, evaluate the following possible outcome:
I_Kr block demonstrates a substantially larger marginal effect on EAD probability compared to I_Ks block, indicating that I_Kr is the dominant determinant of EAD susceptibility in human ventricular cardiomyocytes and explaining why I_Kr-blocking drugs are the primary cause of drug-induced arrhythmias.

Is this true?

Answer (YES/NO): YES